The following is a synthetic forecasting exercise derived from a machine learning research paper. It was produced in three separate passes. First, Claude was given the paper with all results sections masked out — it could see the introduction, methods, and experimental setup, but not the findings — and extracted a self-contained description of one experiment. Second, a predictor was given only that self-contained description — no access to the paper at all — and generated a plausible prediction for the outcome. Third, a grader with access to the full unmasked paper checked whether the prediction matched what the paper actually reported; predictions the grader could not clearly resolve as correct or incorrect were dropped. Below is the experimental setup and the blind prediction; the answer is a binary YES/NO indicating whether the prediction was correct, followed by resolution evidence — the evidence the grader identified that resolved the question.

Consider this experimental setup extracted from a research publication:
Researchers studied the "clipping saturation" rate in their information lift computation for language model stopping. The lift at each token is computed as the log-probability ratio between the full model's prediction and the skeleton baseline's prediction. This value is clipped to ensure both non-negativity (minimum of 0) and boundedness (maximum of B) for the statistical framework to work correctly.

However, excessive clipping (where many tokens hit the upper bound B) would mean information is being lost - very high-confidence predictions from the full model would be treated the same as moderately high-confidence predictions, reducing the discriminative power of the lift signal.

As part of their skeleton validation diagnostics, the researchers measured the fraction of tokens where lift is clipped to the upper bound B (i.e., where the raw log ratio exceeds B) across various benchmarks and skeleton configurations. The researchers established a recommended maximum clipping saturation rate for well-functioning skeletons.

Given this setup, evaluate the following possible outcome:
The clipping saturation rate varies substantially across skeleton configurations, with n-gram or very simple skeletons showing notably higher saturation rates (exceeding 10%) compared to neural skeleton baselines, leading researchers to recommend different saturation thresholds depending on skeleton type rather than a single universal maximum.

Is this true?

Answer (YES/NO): NO